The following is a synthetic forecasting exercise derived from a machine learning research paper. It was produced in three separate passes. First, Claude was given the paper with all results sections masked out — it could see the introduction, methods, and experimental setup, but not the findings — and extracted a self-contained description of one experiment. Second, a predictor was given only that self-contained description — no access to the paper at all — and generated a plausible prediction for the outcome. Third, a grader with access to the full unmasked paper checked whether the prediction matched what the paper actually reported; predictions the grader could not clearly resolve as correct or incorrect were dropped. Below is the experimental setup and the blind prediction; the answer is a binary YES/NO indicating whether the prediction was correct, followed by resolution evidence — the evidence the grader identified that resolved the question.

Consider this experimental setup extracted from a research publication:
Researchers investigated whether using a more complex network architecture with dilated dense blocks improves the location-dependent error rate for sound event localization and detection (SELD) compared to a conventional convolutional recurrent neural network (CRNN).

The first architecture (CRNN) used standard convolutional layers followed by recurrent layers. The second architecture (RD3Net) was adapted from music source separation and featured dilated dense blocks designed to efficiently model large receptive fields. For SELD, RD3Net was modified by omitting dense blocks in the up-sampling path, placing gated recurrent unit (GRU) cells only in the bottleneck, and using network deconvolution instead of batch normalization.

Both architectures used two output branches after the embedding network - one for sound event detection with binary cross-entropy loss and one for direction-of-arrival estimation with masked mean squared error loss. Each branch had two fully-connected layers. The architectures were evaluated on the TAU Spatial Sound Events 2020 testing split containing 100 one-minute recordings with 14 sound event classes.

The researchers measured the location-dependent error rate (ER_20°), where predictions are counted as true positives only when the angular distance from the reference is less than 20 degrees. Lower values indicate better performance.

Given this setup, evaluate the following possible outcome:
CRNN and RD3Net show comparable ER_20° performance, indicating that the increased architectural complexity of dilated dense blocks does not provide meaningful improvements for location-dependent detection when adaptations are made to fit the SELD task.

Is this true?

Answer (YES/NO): NO